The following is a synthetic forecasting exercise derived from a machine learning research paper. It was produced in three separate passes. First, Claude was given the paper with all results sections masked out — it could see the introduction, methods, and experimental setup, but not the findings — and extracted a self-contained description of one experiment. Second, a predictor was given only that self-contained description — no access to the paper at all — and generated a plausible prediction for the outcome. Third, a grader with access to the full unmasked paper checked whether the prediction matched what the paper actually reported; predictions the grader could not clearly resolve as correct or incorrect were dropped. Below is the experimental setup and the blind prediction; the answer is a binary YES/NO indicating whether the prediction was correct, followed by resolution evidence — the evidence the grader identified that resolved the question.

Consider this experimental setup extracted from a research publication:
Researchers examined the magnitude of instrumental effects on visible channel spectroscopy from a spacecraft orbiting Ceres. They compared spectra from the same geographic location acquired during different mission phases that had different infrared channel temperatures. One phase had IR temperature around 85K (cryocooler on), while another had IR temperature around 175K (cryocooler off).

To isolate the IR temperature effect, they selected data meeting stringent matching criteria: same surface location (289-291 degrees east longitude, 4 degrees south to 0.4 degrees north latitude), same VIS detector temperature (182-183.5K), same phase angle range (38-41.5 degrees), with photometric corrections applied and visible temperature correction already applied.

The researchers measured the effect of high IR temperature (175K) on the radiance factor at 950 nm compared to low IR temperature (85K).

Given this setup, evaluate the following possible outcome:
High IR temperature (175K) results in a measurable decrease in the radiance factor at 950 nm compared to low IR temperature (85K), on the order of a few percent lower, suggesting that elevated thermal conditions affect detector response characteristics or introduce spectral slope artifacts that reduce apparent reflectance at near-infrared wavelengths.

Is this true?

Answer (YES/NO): YES